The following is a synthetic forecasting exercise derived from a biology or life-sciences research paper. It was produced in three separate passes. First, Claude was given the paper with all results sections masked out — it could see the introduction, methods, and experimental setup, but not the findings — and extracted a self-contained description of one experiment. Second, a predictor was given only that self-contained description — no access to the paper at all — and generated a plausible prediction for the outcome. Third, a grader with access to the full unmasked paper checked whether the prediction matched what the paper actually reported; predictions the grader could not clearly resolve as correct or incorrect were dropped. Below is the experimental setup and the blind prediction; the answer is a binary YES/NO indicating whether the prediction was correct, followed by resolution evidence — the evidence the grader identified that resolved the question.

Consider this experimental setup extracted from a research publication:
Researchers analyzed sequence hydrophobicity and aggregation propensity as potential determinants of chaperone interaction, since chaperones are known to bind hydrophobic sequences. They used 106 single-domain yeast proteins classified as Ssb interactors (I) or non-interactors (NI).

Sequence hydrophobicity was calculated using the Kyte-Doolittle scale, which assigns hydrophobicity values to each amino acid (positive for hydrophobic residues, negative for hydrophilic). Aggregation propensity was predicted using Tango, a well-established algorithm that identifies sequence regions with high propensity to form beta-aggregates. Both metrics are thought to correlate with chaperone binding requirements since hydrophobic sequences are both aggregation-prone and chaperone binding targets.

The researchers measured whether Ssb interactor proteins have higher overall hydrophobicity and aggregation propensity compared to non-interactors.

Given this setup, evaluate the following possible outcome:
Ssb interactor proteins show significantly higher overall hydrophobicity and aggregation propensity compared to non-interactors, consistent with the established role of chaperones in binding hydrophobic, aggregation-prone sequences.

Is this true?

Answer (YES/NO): NO